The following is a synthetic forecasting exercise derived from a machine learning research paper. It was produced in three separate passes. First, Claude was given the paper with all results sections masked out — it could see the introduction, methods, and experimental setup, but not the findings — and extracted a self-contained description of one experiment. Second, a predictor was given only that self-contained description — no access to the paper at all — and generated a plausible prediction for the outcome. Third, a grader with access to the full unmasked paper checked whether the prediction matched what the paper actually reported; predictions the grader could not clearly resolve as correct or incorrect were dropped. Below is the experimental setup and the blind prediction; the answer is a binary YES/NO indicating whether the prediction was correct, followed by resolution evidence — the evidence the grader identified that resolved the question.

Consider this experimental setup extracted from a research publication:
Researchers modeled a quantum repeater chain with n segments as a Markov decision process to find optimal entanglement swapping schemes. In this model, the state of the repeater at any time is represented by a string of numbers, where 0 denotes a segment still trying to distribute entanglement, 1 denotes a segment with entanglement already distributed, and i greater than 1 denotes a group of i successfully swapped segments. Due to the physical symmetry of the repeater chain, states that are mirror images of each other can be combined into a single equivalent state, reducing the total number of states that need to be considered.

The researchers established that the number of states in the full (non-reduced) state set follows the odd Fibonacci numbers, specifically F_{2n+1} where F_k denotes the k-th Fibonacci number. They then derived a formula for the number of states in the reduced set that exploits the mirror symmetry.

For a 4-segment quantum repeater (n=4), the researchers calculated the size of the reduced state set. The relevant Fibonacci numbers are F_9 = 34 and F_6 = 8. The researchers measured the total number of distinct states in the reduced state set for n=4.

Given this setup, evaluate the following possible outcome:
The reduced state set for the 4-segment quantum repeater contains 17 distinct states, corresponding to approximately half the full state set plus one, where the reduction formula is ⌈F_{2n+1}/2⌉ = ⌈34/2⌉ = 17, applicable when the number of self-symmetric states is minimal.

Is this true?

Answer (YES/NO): NO